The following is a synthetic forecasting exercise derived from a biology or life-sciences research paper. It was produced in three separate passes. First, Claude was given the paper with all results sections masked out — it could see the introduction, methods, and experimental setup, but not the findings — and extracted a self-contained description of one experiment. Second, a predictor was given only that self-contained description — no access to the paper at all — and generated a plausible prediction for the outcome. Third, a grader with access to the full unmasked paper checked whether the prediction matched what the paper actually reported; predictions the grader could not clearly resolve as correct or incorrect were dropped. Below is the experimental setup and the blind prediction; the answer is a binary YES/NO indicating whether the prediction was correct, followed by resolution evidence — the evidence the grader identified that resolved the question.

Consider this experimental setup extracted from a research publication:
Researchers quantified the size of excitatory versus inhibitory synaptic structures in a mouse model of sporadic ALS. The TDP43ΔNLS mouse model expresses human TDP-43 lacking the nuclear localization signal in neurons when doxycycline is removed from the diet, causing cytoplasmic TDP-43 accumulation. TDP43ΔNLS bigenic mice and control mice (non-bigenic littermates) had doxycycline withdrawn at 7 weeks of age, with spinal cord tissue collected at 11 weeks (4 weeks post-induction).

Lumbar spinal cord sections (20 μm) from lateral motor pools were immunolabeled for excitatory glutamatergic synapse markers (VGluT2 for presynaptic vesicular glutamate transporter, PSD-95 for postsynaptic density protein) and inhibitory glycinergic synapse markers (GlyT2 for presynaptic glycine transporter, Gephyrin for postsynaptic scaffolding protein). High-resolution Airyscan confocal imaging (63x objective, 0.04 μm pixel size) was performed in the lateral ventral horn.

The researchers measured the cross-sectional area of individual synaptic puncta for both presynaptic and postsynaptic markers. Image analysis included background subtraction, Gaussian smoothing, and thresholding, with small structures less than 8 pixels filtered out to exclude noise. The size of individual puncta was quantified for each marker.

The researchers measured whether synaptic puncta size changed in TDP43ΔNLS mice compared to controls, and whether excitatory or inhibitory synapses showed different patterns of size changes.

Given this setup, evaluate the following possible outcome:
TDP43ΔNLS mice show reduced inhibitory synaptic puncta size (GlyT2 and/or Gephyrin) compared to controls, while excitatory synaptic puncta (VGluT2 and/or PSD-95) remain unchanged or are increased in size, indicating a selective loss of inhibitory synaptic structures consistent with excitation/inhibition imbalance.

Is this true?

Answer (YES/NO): NO